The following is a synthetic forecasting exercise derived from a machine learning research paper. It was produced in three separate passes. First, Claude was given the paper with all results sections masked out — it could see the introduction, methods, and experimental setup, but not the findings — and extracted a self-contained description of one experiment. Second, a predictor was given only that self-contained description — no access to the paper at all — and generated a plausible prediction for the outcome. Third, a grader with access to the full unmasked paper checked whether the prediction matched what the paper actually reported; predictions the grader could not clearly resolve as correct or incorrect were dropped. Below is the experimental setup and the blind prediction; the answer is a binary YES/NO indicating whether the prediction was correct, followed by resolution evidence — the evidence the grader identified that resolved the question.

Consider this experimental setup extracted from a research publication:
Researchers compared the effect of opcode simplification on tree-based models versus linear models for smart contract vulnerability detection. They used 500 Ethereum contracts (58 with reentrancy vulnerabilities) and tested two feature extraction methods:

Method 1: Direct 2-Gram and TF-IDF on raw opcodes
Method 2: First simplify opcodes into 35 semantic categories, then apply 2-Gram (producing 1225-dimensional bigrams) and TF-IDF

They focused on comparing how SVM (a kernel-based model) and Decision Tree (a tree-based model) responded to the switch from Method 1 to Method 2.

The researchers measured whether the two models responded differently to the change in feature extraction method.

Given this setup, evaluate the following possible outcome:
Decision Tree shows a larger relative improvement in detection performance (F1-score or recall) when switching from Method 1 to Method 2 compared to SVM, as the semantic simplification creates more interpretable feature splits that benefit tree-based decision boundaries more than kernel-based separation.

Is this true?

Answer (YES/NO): YES